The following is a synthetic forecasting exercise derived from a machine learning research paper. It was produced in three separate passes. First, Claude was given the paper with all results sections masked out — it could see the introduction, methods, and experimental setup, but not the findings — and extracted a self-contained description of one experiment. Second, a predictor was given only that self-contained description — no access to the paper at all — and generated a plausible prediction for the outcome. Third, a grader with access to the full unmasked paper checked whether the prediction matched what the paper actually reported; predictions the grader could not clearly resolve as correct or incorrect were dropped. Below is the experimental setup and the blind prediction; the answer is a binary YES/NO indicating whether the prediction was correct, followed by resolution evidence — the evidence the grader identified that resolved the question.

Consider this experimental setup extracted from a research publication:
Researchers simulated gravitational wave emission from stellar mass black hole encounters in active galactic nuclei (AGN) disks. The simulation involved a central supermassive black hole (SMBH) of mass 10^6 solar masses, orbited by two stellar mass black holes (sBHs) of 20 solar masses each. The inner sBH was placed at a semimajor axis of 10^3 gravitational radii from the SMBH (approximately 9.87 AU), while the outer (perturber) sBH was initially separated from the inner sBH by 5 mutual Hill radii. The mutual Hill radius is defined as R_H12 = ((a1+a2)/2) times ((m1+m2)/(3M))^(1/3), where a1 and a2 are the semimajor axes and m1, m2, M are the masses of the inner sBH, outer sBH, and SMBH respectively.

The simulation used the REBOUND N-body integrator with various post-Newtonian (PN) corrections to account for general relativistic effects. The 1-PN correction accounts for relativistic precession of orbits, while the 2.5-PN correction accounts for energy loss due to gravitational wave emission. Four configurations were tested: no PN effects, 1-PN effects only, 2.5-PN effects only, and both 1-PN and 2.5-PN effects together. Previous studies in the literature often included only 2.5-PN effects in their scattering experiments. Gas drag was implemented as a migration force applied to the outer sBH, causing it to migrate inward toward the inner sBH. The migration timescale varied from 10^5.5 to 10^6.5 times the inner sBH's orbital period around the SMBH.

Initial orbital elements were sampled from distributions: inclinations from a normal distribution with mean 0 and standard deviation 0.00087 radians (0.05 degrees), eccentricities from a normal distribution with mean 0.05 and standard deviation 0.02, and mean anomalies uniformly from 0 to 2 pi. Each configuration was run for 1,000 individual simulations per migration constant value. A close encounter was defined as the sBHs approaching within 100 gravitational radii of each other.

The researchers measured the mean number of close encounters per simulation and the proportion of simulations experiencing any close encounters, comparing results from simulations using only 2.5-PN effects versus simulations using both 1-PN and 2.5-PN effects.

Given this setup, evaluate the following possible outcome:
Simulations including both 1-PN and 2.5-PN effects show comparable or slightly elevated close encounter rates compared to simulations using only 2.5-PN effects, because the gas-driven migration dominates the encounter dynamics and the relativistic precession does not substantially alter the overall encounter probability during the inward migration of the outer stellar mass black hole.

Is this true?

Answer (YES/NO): NO